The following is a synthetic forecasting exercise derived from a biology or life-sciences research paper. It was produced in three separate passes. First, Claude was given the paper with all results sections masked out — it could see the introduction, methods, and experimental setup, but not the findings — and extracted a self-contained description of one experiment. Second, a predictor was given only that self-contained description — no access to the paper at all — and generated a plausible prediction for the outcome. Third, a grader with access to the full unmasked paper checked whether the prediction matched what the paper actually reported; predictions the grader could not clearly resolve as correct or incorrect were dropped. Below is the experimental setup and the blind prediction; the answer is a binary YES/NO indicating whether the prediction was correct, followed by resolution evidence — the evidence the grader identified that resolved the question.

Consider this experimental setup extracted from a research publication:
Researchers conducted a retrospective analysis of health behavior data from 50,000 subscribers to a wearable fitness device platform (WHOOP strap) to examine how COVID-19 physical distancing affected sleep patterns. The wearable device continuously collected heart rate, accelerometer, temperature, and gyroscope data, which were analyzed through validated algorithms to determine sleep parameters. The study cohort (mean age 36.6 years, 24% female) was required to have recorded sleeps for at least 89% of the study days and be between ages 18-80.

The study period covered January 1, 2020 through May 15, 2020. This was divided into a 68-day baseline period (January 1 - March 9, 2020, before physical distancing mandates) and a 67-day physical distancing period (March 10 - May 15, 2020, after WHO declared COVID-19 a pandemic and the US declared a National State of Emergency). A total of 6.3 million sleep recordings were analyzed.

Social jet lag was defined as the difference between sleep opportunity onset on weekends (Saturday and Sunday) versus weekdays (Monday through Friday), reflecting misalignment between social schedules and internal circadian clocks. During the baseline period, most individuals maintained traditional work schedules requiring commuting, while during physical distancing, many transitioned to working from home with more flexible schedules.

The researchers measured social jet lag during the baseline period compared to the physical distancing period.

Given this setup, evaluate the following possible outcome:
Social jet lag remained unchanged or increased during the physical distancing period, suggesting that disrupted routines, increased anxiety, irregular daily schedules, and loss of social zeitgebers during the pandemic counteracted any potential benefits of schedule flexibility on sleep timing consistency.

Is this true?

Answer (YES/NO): NO